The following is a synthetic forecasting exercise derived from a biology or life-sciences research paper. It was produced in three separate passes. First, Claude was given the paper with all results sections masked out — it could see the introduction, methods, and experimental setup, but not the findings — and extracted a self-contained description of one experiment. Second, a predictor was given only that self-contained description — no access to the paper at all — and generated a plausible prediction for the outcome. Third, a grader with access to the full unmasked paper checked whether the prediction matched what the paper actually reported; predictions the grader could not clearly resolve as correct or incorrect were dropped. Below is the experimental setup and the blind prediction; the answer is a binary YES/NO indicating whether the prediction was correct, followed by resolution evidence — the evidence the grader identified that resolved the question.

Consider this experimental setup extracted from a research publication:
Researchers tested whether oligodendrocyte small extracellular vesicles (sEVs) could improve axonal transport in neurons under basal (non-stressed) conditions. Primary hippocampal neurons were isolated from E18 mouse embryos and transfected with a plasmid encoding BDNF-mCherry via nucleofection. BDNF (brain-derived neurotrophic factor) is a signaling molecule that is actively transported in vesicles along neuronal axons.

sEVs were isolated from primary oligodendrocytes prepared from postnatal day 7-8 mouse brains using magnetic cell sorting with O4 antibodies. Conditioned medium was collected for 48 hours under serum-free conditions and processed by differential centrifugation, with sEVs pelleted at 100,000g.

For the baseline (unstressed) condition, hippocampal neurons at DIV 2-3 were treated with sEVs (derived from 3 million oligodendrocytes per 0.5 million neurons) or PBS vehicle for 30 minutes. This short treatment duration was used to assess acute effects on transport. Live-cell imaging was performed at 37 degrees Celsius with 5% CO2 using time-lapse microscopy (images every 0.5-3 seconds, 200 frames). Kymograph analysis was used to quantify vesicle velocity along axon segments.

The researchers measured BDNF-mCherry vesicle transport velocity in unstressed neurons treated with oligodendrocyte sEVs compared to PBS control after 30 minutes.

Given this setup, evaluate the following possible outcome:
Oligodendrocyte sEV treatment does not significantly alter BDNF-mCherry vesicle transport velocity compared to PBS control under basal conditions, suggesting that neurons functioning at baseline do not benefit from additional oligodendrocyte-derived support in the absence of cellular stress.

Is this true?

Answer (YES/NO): YES